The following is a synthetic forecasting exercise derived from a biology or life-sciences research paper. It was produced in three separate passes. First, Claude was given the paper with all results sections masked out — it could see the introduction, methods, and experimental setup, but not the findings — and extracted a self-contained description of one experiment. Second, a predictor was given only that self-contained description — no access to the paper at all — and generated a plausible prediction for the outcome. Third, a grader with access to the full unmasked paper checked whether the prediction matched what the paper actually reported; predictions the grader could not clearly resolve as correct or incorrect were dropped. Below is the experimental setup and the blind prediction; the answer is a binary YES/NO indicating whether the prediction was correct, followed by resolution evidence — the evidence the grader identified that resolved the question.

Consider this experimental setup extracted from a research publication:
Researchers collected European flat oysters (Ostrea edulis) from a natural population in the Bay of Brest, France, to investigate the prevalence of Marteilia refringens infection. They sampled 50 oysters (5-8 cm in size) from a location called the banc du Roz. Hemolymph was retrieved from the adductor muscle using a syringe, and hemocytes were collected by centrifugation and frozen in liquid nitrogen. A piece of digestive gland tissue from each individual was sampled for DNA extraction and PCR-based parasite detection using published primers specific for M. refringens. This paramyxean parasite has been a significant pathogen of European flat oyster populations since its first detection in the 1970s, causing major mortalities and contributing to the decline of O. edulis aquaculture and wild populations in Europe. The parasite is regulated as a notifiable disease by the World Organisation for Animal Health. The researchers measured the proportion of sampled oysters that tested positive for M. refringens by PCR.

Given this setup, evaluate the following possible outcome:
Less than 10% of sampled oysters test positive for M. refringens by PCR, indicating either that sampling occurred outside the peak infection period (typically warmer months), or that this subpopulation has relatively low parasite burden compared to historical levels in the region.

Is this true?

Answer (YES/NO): NO